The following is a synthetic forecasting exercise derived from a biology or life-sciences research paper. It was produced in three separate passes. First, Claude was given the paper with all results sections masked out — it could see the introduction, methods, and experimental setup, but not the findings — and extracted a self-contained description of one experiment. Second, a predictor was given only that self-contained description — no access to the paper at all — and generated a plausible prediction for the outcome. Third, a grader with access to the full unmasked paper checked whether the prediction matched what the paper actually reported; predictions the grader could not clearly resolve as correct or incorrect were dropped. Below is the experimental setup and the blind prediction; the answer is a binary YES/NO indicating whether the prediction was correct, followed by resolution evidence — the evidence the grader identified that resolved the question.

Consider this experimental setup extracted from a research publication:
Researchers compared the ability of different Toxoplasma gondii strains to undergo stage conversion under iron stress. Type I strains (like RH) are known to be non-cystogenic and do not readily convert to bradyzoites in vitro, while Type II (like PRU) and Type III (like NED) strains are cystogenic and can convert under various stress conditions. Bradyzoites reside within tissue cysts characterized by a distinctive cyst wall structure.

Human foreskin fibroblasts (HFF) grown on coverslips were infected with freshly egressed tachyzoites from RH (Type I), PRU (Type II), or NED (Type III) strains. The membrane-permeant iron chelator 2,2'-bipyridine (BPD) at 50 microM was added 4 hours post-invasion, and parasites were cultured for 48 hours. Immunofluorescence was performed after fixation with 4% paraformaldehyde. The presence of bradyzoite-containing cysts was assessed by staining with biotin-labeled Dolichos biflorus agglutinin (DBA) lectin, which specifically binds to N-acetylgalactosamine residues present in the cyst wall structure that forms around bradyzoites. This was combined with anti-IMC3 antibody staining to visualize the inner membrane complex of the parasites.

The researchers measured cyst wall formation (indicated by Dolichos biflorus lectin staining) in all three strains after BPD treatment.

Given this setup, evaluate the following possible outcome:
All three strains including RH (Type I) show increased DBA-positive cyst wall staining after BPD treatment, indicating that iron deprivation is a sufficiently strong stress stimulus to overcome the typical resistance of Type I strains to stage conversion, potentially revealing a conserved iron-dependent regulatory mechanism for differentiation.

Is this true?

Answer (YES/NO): YES